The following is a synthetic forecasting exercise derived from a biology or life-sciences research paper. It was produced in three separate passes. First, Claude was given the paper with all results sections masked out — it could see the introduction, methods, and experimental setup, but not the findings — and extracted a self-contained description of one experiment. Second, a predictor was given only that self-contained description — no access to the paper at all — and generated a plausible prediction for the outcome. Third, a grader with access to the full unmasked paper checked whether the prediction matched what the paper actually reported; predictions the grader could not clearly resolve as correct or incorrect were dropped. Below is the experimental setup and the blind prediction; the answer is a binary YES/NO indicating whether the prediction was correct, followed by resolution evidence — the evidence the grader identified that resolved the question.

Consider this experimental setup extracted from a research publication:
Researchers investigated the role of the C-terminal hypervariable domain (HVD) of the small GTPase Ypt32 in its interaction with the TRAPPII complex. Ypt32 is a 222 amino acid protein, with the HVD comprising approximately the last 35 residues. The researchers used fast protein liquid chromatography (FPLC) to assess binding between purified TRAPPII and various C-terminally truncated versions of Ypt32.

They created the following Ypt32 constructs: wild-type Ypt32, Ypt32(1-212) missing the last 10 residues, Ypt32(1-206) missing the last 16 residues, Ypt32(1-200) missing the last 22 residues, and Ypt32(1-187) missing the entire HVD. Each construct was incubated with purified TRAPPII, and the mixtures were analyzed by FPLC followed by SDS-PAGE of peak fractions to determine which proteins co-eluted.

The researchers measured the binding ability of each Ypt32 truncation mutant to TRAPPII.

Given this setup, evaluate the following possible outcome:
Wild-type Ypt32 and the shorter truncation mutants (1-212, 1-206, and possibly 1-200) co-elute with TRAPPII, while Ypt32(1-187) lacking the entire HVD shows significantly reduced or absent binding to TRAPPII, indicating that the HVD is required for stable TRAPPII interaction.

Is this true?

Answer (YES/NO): YES